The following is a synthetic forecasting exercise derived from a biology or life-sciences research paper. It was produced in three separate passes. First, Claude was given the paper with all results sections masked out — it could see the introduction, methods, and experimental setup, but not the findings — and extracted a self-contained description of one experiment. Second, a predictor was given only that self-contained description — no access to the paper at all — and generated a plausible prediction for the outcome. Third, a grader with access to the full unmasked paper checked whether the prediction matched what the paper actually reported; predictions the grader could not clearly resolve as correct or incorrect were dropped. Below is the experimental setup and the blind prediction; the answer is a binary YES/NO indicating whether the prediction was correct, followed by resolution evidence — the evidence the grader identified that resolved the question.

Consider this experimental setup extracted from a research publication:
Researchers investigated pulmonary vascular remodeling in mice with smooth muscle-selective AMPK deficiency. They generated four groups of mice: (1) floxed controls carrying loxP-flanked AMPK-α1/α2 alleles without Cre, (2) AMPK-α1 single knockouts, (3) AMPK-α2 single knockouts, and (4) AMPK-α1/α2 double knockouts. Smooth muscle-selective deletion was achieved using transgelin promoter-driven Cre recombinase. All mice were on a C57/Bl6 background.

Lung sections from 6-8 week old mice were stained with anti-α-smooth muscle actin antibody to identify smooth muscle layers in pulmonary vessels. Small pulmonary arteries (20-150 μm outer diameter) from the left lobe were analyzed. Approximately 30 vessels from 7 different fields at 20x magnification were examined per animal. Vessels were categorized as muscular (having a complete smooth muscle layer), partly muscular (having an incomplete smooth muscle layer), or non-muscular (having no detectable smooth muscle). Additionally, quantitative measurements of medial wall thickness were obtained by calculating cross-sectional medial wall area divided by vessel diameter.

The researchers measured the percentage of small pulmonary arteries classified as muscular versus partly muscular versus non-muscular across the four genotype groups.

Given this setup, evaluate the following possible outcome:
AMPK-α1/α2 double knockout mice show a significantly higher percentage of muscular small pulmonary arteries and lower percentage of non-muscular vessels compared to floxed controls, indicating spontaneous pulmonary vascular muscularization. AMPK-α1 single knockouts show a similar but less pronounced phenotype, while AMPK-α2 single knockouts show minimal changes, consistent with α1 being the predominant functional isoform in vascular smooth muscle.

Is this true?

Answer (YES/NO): NO